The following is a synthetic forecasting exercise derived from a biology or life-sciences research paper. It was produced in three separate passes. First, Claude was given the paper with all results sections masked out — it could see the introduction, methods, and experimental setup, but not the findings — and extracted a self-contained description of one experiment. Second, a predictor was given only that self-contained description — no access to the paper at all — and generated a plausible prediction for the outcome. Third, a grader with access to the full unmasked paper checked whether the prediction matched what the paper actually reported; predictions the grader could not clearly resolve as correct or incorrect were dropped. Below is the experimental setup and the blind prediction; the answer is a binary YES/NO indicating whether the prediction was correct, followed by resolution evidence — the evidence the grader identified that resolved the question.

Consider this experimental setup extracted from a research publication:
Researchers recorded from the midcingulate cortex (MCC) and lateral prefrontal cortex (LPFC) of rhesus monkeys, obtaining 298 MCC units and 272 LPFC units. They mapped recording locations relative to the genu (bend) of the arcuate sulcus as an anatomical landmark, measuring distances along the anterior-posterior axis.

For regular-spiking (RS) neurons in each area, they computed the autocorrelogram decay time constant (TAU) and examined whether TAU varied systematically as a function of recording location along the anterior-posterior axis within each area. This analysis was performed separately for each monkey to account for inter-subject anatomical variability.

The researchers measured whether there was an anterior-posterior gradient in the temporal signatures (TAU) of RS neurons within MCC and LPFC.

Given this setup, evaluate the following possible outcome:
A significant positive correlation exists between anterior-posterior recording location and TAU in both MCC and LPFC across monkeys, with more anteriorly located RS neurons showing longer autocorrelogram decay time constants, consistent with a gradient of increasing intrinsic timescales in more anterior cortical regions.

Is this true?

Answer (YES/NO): NO